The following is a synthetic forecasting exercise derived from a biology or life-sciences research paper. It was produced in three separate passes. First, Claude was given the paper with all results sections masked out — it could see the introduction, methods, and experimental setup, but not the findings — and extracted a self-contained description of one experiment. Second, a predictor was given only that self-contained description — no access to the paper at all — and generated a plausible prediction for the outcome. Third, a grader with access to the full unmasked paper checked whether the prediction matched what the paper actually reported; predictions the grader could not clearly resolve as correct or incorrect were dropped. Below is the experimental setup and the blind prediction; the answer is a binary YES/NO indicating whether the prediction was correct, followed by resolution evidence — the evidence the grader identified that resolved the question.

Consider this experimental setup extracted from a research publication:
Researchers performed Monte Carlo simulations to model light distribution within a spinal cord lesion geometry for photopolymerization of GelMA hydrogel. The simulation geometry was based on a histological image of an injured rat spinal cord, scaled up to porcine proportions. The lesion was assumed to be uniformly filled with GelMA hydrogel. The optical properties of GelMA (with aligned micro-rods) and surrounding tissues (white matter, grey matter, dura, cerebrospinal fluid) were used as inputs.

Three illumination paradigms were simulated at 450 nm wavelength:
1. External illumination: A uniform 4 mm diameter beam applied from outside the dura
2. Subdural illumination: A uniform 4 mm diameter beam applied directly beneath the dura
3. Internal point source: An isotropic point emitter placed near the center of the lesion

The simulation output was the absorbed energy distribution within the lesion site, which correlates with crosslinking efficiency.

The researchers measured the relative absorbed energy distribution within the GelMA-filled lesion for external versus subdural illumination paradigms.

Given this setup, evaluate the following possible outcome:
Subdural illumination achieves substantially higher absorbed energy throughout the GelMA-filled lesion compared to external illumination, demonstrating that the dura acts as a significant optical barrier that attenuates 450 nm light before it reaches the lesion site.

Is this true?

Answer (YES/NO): NO